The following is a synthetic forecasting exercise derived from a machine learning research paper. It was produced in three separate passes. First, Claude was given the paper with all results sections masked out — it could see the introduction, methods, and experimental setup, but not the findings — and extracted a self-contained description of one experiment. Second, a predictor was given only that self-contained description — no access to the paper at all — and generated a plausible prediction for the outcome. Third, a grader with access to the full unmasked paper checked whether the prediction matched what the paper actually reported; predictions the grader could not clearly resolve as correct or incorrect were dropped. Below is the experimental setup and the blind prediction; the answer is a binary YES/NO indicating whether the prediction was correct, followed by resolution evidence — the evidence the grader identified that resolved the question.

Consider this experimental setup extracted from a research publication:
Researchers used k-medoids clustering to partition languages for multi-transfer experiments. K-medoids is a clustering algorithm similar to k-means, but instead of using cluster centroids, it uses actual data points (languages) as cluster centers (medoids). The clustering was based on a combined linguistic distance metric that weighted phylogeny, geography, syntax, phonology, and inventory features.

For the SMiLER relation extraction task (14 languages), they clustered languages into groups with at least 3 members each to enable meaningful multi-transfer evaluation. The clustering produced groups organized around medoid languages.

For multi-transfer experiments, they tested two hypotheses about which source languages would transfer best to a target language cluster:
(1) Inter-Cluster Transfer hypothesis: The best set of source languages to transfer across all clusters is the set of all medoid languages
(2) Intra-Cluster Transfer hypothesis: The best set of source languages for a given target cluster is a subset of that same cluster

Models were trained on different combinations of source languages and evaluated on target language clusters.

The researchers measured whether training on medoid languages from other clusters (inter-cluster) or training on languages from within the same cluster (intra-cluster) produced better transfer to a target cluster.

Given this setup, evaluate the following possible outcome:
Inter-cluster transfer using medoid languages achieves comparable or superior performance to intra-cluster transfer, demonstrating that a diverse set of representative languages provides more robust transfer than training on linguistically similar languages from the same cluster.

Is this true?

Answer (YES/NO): NO